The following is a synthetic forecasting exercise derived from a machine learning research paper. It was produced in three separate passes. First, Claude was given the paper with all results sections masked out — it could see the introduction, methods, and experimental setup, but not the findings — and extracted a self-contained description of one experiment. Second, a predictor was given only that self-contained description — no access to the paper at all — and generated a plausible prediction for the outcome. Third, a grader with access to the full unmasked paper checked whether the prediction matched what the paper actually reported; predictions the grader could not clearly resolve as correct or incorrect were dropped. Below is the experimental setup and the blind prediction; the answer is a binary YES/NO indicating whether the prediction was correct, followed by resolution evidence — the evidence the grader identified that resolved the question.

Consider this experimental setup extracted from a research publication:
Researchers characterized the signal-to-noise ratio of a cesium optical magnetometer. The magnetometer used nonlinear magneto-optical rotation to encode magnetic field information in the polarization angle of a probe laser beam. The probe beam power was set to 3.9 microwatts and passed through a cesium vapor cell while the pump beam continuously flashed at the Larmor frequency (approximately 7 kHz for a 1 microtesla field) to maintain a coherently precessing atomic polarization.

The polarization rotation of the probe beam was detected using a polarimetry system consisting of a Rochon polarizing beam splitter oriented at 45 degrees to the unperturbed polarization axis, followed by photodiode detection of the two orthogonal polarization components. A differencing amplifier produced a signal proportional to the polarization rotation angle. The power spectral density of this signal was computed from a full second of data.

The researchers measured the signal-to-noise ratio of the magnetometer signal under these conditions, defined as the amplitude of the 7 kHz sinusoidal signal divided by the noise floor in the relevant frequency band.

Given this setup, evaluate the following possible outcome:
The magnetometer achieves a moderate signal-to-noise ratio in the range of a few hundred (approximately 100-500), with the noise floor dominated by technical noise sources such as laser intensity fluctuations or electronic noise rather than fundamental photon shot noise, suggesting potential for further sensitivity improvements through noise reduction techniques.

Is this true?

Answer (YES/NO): NO